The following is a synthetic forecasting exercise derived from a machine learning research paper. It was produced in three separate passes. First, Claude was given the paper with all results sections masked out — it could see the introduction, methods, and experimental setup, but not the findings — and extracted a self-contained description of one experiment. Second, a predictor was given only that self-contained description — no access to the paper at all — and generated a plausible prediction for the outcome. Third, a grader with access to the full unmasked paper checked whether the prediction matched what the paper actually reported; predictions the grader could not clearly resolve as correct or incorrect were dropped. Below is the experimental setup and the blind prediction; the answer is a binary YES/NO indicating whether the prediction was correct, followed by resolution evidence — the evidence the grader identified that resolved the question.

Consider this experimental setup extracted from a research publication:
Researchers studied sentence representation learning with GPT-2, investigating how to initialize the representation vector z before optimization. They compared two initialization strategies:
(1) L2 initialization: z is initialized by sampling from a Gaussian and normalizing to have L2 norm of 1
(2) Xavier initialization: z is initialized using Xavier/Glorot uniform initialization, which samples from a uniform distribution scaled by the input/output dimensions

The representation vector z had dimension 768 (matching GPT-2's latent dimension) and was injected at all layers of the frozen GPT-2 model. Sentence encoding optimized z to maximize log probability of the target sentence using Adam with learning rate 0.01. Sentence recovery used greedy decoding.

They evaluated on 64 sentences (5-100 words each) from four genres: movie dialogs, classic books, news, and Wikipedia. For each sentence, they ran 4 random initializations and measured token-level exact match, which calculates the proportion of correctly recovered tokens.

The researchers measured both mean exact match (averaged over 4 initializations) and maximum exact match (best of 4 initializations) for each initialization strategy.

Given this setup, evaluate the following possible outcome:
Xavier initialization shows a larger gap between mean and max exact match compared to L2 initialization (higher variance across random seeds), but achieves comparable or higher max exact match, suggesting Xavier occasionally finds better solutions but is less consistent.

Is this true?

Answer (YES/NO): NO